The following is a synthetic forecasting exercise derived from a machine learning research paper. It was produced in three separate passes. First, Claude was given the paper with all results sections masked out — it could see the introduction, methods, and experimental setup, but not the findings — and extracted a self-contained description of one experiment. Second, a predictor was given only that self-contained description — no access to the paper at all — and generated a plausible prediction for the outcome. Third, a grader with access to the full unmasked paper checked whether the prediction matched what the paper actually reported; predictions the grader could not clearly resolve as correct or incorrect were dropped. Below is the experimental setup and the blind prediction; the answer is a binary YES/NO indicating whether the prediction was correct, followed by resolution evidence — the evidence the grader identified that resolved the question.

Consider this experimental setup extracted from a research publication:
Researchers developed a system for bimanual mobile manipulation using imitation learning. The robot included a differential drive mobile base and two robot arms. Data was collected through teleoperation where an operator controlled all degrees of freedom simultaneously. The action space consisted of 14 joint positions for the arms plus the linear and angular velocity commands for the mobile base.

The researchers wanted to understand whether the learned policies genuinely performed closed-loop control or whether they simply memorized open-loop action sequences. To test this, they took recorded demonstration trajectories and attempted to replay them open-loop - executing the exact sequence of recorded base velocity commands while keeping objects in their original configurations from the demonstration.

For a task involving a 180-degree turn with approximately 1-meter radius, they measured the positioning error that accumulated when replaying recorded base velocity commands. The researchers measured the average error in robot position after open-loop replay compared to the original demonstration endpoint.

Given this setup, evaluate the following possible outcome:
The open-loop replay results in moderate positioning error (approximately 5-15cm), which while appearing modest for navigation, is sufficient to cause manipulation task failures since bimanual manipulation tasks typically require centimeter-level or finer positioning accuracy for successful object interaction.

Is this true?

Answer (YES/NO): NO